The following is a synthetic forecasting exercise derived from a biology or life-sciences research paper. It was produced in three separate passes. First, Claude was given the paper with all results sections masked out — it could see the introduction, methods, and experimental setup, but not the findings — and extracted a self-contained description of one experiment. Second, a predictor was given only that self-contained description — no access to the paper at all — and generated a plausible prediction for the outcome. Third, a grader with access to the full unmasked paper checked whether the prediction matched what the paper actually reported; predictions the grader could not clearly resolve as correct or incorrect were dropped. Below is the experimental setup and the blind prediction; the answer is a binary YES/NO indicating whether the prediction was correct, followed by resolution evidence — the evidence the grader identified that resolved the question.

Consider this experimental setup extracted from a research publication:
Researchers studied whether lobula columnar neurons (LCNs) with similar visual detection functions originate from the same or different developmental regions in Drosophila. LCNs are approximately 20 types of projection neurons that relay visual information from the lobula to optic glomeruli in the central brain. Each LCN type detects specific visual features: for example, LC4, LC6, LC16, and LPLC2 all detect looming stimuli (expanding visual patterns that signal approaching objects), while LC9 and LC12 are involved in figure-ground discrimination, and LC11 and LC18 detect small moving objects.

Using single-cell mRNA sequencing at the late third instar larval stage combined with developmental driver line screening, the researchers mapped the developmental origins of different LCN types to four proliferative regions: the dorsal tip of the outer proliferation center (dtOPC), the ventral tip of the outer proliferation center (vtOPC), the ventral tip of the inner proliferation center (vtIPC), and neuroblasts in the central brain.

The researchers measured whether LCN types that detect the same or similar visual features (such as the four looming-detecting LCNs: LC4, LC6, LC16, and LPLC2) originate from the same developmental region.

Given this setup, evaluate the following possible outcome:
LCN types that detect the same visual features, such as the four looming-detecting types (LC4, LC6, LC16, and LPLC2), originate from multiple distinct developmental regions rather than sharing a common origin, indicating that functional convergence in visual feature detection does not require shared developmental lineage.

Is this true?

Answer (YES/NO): YES